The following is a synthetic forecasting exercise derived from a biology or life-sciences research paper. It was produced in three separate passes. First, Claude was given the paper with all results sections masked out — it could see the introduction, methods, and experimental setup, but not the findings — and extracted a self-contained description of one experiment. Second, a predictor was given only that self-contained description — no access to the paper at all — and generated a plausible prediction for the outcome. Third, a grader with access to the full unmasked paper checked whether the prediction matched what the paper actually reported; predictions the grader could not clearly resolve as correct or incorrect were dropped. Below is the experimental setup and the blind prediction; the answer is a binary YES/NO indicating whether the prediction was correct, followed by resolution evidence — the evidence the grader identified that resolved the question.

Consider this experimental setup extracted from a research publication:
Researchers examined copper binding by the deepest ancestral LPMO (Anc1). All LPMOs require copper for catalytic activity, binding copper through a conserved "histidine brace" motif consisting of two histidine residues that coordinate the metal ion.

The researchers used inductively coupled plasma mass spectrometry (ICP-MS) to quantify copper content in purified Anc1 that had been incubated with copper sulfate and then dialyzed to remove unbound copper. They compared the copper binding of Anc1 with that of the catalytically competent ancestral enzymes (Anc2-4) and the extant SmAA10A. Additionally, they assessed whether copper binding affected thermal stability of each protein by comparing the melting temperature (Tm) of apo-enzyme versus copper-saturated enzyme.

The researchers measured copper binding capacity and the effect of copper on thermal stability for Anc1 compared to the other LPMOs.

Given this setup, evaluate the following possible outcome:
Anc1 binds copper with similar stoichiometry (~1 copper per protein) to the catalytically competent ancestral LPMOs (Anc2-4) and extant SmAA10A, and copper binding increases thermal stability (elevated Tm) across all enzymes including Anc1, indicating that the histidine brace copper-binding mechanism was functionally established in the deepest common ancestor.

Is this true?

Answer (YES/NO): NO